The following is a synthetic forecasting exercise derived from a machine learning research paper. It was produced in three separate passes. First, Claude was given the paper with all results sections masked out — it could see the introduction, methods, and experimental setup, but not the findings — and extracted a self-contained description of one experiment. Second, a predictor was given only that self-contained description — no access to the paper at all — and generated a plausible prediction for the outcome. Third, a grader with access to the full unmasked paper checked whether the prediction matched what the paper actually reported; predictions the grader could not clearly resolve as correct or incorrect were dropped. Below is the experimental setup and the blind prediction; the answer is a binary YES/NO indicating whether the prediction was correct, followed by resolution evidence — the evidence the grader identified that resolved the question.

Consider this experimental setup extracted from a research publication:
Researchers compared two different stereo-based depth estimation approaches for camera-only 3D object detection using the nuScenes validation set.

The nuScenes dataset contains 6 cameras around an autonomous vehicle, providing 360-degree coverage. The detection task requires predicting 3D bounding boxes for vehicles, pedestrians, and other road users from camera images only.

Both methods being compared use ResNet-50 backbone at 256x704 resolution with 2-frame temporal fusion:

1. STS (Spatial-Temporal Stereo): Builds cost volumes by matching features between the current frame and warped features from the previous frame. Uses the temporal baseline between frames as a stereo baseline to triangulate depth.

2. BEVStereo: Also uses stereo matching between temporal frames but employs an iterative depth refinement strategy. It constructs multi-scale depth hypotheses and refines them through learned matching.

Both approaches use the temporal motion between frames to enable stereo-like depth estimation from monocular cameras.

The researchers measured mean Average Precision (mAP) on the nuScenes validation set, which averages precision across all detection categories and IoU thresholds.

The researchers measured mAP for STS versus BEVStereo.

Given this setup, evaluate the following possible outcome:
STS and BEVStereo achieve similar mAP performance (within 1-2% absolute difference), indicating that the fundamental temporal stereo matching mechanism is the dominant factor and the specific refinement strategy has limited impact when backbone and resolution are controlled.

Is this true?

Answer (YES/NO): YES